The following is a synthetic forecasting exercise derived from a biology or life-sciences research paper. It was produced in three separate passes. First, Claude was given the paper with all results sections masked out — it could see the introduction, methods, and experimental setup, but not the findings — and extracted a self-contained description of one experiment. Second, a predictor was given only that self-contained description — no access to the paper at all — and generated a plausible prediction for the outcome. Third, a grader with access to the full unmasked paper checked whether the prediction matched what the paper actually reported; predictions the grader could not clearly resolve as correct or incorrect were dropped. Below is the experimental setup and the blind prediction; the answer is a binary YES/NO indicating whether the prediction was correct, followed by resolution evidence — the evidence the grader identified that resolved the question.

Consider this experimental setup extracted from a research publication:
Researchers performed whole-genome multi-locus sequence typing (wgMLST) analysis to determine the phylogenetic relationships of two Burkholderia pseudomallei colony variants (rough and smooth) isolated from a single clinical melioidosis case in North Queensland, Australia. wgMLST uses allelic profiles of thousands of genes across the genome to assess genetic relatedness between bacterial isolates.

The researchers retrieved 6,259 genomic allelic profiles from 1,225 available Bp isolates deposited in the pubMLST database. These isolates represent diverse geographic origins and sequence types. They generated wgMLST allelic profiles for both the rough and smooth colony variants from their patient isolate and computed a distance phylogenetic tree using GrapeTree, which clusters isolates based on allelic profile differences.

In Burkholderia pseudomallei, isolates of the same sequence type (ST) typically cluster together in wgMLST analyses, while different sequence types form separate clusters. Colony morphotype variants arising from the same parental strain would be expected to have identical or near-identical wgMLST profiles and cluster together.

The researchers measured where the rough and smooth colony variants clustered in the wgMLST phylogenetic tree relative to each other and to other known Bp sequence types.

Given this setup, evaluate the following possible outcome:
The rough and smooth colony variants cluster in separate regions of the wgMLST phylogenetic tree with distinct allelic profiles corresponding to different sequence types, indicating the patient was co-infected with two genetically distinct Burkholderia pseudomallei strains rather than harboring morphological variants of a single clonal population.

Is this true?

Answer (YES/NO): YES